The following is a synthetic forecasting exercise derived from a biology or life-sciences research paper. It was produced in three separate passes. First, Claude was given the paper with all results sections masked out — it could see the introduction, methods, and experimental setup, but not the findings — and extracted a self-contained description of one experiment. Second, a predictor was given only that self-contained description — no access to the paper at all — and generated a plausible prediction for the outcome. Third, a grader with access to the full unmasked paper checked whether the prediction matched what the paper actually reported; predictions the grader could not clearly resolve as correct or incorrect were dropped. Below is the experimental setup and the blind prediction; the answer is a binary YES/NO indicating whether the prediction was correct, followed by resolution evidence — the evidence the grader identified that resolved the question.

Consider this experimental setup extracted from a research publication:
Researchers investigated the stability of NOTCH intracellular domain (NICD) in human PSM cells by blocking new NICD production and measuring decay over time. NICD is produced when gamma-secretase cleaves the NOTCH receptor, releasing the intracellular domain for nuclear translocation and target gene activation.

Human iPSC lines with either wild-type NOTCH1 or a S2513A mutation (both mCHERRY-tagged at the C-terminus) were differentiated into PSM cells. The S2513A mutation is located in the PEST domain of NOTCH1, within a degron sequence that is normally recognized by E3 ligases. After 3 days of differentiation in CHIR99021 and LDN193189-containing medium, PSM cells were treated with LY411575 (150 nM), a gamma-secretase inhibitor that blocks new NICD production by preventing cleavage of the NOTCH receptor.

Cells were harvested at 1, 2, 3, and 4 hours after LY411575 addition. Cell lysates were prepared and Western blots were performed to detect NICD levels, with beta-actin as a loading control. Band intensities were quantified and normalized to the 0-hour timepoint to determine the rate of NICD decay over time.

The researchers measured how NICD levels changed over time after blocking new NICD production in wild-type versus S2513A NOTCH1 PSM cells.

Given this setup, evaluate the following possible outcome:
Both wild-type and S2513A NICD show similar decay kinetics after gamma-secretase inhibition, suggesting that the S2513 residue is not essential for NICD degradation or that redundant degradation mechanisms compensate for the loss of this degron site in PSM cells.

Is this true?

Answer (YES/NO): NO